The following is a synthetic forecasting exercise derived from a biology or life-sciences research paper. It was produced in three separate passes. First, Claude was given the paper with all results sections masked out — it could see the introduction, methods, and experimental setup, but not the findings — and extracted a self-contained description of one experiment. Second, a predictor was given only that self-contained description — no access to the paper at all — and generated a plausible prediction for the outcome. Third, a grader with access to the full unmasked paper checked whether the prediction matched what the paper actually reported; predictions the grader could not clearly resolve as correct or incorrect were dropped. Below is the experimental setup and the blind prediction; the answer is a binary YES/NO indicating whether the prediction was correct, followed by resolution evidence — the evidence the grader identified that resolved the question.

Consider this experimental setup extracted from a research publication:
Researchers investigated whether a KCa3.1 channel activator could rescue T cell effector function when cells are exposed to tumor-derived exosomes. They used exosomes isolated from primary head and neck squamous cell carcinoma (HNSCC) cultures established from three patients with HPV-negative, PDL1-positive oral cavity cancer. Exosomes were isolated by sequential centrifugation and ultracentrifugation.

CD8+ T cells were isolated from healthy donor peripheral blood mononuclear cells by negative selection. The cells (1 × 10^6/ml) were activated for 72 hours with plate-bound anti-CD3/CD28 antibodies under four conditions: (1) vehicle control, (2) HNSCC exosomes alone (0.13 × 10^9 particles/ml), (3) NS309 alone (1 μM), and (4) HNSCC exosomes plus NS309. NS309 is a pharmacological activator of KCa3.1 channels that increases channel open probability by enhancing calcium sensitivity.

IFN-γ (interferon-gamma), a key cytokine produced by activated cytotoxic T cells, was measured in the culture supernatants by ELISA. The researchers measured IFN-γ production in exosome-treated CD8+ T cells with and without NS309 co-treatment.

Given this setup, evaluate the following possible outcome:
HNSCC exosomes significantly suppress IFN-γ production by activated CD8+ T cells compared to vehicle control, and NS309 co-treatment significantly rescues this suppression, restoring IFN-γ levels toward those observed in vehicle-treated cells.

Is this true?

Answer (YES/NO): YES